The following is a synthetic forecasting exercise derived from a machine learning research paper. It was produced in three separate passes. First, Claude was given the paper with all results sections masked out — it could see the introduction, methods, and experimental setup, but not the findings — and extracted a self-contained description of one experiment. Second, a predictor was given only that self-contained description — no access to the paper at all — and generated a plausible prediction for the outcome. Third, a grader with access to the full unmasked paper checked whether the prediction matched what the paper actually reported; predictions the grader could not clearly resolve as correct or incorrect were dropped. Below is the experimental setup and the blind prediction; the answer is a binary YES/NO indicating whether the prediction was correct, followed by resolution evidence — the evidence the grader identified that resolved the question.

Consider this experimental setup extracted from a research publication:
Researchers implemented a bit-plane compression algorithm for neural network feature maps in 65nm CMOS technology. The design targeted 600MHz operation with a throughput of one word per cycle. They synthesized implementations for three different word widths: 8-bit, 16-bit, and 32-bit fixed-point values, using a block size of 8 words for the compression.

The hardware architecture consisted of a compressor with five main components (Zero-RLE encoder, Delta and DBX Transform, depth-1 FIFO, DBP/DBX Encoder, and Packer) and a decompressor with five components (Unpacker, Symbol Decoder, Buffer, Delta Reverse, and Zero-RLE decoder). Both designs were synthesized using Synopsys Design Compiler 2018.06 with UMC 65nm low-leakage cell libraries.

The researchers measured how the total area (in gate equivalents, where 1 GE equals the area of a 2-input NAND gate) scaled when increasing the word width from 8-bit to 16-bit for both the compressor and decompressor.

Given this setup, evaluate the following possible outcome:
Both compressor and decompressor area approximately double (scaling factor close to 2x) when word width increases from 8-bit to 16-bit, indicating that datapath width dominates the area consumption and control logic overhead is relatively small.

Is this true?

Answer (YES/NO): NO